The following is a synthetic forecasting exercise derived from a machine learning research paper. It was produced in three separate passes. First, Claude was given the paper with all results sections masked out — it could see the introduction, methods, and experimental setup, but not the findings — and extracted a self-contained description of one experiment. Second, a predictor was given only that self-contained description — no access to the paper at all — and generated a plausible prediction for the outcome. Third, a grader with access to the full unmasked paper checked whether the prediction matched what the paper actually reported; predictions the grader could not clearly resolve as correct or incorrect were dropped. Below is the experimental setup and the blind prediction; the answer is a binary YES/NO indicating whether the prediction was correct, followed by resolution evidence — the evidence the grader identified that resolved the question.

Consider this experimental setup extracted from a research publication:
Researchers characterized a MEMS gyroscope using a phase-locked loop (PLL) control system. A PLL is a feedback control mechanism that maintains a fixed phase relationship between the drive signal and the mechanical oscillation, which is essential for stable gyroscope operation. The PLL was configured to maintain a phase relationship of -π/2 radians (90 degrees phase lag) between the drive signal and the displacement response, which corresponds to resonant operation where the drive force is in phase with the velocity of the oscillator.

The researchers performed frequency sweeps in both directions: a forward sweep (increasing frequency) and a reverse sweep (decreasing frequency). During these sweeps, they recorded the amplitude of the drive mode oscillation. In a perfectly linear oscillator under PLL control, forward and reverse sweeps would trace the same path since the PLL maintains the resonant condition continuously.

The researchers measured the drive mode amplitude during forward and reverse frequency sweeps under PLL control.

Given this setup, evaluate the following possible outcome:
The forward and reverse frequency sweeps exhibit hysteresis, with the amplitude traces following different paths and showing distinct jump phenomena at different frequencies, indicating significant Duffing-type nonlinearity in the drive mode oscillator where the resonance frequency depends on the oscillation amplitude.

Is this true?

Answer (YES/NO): NO